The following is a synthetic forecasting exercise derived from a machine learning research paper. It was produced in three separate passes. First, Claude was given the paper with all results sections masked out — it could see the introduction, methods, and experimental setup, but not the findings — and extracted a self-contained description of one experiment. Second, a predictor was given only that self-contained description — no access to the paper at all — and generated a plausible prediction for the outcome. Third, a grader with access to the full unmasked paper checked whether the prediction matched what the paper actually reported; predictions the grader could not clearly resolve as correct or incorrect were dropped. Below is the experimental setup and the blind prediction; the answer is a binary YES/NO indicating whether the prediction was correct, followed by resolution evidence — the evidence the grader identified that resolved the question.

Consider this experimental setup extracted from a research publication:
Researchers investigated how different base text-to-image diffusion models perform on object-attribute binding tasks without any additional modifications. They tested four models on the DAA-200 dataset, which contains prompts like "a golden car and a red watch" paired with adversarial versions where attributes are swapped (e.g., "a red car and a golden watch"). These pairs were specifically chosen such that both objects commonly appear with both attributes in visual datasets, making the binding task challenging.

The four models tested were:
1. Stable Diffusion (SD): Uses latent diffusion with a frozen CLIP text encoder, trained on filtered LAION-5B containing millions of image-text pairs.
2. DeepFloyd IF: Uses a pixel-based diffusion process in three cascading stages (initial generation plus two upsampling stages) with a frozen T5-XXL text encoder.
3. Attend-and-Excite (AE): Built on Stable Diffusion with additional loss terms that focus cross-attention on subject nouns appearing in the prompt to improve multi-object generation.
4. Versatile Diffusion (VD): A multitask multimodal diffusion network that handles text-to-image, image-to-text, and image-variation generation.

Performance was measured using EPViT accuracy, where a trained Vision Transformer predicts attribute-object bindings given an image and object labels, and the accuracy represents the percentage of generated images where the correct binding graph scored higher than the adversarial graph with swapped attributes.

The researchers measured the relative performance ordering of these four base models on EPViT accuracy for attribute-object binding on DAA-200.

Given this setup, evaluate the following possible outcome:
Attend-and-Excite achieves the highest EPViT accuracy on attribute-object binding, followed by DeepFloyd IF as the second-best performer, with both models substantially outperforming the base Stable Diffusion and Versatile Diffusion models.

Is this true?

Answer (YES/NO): YES